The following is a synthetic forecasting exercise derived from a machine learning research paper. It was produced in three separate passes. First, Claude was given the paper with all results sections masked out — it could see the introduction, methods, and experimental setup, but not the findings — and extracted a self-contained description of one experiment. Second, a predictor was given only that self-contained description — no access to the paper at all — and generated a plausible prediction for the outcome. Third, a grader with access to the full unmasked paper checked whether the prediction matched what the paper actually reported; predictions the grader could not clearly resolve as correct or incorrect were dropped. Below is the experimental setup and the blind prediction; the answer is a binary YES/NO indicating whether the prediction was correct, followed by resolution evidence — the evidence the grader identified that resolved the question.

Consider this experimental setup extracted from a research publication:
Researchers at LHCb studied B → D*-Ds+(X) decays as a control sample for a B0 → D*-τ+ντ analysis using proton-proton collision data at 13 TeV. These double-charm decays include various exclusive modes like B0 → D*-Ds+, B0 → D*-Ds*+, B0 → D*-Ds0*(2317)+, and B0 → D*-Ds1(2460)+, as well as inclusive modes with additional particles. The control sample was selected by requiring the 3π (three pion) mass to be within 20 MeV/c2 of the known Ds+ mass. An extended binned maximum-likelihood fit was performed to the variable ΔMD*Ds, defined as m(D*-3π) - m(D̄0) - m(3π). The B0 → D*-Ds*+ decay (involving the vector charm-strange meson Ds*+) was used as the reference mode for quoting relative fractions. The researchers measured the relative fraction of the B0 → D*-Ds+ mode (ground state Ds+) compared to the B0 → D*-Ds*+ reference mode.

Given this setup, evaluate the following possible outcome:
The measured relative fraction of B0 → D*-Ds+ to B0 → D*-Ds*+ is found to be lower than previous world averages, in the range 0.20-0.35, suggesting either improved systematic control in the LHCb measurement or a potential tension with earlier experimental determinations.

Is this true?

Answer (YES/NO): NO